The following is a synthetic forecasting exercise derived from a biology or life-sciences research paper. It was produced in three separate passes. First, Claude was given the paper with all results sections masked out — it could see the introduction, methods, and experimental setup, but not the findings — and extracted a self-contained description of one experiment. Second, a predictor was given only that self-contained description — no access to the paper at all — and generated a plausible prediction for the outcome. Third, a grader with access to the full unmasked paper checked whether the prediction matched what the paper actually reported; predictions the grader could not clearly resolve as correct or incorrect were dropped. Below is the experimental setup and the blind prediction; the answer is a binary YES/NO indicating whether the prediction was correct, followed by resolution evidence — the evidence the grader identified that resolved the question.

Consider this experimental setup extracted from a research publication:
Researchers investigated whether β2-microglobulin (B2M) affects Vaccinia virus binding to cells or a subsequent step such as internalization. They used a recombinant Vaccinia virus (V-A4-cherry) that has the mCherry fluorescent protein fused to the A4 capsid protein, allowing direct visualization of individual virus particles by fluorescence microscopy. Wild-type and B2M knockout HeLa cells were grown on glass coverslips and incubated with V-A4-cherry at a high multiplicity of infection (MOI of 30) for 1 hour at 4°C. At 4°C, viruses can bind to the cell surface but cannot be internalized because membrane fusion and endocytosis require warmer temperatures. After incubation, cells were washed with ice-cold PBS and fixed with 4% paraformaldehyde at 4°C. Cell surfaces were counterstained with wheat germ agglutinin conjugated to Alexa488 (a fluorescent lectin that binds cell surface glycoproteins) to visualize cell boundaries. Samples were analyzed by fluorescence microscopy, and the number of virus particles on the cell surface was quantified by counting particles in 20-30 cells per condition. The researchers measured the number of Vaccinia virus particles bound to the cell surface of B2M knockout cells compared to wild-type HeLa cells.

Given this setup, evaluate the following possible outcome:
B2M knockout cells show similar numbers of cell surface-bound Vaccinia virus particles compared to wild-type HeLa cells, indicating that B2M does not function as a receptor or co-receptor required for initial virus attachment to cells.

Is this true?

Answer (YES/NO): YES